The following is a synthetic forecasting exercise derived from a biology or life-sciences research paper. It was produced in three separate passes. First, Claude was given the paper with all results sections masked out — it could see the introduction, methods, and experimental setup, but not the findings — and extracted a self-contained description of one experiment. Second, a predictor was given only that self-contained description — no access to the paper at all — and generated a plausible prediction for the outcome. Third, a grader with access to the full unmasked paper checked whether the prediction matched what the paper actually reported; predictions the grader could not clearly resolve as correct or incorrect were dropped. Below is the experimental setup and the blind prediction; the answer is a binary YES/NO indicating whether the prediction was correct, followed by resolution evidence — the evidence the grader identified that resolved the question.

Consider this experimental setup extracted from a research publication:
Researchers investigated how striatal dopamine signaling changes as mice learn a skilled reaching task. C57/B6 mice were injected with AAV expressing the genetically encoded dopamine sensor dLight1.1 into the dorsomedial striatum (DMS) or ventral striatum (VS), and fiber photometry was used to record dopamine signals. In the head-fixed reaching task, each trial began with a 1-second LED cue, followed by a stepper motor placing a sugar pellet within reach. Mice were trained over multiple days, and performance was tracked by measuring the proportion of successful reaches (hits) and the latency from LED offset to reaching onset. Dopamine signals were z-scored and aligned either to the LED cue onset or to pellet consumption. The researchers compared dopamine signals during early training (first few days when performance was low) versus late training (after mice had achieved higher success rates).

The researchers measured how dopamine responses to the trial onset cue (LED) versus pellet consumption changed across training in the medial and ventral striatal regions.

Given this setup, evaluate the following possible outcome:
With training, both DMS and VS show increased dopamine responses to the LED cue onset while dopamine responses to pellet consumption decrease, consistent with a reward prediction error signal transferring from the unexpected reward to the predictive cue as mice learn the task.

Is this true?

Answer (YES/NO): NO